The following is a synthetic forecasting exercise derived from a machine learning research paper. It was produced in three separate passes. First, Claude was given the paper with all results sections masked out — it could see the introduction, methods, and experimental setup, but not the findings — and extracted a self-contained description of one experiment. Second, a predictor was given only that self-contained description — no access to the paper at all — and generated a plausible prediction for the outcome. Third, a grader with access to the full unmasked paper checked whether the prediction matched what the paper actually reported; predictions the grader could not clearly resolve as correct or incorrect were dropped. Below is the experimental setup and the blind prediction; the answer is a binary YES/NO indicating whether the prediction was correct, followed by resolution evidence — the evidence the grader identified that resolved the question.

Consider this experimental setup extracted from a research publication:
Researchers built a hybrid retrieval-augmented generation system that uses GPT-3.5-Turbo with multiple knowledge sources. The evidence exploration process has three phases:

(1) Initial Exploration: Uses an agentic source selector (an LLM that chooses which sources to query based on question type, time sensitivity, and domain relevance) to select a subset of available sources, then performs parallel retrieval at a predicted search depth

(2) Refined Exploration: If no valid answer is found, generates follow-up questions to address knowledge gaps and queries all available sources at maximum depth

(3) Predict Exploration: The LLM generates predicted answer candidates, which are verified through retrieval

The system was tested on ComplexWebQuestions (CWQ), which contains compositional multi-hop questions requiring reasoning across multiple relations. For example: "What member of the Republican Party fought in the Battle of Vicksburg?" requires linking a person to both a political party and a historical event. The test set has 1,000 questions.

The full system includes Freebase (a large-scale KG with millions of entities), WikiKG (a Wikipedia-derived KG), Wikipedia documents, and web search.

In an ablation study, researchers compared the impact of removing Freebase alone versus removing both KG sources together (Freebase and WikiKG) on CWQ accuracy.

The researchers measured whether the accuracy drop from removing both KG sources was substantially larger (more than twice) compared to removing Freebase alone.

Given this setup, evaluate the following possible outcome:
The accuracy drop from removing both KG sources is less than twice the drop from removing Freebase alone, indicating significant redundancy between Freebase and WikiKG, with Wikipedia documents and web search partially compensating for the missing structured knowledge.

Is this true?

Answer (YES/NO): YES